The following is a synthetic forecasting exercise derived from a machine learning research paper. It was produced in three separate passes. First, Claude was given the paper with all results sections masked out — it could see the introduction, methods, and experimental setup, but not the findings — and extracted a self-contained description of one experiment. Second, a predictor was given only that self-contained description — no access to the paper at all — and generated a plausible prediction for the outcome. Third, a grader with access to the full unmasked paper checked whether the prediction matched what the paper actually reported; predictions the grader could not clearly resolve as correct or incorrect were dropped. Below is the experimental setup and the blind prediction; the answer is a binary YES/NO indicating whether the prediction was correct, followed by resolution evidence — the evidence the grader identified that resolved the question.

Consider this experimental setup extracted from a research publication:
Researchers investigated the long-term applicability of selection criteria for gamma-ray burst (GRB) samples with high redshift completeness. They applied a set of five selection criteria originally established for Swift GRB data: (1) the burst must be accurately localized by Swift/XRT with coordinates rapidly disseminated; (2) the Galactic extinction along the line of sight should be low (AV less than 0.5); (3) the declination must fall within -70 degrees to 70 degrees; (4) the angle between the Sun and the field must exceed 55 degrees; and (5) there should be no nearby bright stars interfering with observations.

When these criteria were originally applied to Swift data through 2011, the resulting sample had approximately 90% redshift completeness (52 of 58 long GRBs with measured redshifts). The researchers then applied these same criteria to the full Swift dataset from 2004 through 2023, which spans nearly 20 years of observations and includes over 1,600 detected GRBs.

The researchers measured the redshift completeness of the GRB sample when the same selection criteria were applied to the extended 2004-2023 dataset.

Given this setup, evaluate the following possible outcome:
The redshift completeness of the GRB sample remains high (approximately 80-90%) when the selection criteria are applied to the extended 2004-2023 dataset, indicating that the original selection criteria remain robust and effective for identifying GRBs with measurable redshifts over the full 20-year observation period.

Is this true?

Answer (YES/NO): NO